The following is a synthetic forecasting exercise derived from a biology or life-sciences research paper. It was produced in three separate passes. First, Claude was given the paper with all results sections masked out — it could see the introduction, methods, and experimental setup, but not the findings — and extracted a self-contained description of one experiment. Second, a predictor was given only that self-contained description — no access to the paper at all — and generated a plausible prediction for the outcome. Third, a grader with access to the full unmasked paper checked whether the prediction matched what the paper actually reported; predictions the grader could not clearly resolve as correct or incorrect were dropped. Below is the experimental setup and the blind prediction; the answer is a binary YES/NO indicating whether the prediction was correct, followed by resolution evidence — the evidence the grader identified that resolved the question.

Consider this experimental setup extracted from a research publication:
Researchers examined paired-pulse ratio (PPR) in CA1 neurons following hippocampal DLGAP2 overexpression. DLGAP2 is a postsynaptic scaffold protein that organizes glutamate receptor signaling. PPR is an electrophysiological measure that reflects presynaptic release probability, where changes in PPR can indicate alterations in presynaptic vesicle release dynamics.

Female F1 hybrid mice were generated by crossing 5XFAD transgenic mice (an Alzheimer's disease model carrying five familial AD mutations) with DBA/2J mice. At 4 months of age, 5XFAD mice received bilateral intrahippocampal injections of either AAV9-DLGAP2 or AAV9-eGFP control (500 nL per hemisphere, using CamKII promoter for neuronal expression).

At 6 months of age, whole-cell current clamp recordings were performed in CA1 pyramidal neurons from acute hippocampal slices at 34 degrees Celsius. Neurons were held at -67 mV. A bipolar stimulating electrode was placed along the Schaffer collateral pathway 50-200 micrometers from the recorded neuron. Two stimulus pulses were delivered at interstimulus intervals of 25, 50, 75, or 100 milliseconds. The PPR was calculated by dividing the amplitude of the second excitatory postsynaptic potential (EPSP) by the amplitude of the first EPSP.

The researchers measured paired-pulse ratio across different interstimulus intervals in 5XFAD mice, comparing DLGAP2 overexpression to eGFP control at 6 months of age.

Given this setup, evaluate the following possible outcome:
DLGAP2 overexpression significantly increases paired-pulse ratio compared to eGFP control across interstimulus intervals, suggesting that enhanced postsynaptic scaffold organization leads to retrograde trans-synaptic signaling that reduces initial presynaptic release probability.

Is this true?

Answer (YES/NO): NO